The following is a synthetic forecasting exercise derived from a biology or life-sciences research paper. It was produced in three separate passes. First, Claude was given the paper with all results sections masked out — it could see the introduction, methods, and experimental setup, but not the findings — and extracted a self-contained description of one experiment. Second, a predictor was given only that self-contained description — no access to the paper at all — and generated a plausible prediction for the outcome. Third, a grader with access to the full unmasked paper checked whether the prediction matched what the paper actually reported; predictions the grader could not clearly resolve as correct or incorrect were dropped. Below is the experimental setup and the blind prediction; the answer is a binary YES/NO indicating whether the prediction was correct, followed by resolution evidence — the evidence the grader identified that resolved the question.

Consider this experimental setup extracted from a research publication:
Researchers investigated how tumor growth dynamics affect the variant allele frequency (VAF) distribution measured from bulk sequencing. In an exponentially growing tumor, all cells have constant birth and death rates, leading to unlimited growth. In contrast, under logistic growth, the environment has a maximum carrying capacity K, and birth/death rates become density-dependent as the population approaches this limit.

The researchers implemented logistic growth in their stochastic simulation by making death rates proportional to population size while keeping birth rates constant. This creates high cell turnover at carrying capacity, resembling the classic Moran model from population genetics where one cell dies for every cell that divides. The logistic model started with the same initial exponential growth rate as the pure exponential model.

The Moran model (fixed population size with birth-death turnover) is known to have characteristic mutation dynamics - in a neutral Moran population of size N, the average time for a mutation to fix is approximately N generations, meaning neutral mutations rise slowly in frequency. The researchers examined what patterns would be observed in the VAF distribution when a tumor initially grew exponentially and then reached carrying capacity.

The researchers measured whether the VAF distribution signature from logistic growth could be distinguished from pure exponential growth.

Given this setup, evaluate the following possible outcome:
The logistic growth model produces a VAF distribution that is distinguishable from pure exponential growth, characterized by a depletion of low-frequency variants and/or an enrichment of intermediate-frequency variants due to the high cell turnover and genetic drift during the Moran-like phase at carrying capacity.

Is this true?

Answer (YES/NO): NO